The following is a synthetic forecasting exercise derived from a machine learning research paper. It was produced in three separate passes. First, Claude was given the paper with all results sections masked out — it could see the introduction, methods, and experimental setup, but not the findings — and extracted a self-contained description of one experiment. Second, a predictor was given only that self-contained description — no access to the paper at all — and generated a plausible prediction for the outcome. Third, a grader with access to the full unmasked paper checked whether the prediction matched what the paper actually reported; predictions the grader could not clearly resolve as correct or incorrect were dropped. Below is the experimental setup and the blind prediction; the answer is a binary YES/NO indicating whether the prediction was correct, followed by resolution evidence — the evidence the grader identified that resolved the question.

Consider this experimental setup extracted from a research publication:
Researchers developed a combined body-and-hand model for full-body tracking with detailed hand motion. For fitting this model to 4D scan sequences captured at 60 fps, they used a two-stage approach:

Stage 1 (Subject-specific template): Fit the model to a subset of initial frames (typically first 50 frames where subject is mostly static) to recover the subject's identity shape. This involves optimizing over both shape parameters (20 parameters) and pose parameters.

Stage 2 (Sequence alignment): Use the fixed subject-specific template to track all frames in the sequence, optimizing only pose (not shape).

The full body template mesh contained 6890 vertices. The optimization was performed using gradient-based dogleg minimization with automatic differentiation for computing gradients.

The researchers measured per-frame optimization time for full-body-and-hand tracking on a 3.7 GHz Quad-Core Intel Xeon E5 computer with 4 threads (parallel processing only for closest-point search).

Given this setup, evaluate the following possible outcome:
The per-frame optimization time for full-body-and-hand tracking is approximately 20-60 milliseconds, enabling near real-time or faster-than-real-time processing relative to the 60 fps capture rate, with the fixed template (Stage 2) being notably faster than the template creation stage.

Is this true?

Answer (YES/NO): NO